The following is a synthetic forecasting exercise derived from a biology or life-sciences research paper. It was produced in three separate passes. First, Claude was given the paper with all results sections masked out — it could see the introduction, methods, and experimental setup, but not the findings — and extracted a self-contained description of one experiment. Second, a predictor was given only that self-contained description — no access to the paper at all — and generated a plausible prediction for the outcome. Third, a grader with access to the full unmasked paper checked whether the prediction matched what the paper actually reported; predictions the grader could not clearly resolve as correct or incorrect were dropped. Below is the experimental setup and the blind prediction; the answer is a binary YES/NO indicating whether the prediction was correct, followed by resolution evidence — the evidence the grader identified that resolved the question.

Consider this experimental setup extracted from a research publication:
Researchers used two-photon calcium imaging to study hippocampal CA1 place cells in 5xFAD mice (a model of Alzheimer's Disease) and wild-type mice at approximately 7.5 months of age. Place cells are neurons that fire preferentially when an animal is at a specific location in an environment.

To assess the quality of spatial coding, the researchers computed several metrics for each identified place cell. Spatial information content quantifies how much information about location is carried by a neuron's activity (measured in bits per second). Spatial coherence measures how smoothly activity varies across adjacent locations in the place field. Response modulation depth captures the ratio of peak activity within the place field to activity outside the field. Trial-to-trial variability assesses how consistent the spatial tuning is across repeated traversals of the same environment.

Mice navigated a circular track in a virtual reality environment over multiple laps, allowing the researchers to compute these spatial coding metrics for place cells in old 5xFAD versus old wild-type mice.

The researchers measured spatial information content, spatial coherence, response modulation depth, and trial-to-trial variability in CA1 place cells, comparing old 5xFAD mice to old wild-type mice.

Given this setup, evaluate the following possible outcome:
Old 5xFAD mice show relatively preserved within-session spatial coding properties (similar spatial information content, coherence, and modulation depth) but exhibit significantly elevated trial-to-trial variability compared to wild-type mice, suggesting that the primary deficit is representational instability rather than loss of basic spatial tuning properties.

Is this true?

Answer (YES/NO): NO